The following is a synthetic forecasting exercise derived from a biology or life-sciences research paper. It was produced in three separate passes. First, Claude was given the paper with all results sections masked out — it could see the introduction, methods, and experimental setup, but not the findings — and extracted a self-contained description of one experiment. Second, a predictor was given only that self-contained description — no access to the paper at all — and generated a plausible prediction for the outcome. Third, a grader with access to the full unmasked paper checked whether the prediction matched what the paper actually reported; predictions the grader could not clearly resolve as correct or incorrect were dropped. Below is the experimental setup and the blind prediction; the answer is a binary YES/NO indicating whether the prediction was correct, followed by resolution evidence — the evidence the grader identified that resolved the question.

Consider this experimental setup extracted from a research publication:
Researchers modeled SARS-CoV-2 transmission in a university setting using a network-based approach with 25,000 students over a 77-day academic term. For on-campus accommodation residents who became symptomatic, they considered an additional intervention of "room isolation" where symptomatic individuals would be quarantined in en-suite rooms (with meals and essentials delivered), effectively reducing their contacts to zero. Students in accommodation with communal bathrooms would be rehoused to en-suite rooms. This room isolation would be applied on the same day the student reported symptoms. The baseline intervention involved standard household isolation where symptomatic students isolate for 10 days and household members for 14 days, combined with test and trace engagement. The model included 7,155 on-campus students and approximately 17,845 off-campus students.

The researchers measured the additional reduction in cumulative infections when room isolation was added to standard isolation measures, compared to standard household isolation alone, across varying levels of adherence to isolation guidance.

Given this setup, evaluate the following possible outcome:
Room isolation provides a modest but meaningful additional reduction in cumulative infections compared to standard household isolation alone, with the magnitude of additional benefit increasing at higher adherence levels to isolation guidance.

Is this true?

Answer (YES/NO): NO